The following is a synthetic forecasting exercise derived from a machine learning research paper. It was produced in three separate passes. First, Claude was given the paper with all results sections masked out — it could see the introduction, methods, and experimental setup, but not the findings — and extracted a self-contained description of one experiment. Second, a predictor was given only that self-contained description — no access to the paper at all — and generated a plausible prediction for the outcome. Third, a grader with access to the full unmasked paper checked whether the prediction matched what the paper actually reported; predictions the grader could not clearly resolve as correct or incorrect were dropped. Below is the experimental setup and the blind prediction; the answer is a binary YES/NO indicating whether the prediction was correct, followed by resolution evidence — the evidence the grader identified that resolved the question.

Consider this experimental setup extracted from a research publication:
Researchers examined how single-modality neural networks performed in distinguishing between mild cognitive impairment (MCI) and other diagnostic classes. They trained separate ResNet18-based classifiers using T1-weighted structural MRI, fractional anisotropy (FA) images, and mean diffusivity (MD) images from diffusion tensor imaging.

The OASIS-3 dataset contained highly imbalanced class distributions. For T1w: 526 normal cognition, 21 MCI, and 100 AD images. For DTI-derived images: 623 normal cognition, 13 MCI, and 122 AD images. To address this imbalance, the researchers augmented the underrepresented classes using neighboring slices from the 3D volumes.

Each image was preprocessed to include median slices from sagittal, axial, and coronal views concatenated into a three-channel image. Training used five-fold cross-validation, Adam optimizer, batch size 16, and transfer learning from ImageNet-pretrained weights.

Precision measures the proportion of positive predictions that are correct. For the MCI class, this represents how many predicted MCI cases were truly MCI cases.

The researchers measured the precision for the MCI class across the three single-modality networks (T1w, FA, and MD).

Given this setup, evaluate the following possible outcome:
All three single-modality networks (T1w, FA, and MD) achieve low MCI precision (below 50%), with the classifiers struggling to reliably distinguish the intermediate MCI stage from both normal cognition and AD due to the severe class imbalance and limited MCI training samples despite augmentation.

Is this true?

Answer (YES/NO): NO